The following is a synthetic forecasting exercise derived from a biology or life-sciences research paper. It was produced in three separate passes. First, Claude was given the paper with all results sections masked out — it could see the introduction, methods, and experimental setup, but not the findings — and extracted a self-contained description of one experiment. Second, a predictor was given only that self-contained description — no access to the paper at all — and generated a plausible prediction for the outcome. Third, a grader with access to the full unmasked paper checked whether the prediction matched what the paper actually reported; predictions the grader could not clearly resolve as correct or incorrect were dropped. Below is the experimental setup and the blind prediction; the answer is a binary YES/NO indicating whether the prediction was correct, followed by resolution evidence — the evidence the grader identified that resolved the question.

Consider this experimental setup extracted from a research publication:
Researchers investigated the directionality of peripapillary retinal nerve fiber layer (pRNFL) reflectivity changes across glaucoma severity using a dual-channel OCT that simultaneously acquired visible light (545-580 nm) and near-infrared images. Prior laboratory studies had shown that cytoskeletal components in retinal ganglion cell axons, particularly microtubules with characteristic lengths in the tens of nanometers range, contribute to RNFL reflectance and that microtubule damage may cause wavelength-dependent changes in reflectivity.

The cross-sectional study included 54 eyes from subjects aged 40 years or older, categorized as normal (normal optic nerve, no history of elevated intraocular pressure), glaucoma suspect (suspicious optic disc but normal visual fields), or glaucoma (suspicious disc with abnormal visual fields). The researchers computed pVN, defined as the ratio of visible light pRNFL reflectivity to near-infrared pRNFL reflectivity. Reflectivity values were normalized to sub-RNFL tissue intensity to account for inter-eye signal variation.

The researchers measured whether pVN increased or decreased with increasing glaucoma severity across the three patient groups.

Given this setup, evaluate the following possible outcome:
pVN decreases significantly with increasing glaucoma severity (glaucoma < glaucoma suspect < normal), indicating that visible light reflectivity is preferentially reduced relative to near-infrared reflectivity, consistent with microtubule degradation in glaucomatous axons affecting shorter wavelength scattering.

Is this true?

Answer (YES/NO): YES